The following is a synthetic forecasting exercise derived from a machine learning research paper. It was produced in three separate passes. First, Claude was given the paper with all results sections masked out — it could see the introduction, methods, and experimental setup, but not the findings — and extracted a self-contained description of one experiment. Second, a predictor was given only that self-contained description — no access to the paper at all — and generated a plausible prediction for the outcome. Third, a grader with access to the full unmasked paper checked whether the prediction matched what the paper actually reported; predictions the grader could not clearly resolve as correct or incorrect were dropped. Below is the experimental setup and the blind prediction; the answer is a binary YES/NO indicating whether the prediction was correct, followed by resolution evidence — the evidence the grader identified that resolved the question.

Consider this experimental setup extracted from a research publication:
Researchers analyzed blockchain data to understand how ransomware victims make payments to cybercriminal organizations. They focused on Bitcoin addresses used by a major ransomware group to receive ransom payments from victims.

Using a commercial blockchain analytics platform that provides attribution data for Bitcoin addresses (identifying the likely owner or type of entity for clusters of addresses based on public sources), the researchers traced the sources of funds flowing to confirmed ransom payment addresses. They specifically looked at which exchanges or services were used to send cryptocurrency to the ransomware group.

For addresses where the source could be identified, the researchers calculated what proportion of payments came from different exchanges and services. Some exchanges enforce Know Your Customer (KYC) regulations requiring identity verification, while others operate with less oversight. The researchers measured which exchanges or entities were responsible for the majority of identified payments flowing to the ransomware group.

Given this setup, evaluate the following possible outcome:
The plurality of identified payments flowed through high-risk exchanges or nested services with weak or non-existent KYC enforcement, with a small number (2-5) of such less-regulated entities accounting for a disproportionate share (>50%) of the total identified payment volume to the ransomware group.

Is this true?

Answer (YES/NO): NO